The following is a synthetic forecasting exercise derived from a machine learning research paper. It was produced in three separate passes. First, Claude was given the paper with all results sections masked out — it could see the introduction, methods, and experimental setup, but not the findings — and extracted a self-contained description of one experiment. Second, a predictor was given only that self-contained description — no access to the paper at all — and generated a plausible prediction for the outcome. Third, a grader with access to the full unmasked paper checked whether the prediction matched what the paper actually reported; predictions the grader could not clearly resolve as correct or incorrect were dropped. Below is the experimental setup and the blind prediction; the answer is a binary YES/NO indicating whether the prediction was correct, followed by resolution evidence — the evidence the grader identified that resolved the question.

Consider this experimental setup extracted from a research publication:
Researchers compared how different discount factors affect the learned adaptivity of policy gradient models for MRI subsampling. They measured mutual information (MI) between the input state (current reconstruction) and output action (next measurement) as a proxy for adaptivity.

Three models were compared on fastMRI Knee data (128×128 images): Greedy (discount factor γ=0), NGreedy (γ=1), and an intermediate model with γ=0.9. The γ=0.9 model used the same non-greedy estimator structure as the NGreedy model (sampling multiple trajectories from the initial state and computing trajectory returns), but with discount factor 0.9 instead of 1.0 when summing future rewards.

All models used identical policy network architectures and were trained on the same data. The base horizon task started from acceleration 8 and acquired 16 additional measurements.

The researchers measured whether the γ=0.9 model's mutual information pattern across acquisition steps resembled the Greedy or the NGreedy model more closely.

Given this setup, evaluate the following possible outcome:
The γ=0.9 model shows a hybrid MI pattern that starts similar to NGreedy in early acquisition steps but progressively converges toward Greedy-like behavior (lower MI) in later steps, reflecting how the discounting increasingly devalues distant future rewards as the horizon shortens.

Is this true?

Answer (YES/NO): NO